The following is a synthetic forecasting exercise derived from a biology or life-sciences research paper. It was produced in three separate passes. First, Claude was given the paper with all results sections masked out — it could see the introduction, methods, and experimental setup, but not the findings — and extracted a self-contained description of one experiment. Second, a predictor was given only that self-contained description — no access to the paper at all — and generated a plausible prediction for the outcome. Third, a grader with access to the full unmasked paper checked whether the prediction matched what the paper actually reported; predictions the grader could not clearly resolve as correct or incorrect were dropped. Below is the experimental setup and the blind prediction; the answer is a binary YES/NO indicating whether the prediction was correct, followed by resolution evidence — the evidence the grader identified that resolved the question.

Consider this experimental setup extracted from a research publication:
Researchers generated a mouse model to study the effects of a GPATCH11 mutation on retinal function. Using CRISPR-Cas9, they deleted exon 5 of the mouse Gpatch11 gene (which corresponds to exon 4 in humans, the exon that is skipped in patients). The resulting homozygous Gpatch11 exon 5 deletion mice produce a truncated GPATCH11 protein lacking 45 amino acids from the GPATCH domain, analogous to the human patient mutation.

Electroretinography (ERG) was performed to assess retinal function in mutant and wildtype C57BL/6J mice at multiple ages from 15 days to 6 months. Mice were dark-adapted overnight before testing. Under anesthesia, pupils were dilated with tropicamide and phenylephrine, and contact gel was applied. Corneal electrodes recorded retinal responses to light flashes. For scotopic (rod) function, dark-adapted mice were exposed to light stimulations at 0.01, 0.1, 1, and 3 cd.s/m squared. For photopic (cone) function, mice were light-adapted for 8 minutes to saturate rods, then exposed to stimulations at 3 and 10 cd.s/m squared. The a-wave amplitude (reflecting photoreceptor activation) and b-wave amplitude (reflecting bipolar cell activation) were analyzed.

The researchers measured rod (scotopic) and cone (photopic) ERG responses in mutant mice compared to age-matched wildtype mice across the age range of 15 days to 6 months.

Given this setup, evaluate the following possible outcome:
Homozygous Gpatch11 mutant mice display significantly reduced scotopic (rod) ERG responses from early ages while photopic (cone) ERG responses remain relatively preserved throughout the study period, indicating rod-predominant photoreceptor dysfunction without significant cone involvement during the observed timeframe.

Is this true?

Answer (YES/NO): NO